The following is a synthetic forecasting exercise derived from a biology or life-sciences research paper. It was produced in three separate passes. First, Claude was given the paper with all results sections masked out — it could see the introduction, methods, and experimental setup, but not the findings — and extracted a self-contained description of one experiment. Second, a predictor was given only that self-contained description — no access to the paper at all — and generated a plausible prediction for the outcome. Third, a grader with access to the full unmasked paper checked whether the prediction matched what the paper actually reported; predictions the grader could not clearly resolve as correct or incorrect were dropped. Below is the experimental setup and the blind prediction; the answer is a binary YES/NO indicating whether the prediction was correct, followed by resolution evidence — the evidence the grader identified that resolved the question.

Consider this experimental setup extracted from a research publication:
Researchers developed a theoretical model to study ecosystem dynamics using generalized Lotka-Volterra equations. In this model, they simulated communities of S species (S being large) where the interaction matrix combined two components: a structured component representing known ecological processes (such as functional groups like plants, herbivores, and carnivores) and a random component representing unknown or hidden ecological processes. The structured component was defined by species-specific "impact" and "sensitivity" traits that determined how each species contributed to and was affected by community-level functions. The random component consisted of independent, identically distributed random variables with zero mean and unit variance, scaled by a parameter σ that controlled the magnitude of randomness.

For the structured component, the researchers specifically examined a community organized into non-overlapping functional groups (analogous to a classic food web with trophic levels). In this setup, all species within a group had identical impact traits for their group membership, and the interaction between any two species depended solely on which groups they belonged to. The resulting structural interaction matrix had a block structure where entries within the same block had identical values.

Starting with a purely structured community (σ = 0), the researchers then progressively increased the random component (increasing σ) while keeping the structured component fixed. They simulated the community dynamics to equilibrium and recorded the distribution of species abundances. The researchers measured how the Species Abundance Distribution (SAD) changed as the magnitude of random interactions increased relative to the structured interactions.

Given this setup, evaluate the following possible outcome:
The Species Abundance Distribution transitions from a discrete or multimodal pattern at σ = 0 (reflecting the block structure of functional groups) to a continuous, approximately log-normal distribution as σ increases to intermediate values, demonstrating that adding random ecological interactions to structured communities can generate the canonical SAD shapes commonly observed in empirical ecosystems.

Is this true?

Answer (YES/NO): NO